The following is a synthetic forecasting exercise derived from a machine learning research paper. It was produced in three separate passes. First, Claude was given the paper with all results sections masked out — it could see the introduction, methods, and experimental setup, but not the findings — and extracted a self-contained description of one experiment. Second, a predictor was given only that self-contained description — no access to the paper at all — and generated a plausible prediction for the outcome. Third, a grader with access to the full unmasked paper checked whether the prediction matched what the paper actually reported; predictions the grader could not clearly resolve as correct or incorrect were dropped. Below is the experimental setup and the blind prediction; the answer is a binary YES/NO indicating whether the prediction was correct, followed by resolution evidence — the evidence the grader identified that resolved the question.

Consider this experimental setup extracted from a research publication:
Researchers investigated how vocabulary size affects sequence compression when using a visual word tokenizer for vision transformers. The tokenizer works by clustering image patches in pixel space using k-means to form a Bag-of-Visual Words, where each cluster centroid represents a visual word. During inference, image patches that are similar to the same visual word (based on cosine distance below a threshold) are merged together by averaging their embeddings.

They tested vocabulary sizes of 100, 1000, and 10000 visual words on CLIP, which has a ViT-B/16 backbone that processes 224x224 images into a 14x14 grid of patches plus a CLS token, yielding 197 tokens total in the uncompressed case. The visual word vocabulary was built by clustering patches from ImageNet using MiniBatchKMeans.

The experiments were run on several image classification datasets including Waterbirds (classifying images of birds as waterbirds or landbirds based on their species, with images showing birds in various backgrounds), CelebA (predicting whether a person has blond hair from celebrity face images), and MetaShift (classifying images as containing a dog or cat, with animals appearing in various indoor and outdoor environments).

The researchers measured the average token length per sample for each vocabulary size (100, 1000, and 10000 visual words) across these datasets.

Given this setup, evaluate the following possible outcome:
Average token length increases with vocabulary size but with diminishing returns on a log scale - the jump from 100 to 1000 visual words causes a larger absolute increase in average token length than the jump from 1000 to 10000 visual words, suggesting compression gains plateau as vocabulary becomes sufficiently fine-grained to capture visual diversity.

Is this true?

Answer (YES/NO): NO